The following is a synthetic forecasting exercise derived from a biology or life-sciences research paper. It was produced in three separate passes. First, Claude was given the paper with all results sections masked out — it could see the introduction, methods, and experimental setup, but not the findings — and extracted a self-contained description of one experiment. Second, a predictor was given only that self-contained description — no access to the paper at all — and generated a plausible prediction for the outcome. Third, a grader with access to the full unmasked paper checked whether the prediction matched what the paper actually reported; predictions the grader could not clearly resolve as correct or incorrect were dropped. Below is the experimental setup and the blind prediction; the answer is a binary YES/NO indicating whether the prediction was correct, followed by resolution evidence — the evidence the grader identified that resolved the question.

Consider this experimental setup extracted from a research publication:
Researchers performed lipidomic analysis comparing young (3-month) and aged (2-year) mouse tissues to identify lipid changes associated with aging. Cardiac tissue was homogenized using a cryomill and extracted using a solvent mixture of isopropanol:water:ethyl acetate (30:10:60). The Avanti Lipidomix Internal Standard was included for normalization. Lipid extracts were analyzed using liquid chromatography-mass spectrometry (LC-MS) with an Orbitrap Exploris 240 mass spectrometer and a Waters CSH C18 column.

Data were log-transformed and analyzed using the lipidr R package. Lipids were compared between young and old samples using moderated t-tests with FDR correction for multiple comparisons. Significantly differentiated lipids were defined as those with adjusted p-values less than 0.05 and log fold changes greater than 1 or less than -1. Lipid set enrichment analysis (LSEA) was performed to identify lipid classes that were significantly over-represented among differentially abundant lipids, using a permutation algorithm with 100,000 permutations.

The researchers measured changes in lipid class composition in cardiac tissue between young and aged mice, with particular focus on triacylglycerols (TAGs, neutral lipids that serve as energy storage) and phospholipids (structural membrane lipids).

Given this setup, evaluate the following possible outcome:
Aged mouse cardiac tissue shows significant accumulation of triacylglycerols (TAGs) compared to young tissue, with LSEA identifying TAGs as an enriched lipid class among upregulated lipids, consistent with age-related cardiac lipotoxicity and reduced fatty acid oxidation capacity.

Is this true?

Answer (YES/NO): NO